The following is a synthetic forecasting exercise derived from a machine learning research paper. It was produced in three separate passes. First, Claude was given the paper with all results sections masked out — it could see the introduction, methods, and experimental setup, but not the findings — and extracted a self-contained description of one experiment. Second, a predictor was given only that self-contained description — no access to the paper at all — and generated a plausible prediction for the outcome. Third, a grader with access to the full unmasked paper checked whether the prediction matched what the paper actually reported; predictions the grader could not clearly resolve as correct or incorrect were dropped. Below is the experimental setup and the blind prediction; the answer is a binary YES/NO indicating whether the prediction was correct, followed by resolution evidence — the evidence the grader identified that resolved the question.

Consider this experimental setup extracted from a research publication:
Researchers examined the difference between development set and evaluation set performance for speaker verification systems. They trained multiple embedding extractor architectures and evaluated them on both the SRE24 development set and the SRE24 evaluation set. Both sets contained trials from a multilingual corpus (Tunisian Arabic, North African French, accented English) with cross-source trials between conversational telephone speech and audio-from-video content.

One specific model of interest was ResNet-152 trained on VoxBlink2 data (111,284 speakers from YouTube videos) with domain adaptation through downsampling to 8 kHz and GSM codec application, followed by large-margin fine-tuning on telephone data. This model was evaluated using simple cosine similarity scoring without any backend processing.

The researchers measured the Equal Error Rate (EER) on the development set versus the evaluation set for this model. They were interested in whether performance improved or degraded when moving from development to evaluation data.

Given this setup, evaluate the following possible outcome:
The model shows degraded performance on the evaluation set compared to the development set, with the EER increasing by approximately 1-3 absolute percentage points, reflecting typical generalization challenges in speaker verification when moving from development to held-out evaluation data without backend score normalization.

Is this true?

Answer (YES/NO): NO